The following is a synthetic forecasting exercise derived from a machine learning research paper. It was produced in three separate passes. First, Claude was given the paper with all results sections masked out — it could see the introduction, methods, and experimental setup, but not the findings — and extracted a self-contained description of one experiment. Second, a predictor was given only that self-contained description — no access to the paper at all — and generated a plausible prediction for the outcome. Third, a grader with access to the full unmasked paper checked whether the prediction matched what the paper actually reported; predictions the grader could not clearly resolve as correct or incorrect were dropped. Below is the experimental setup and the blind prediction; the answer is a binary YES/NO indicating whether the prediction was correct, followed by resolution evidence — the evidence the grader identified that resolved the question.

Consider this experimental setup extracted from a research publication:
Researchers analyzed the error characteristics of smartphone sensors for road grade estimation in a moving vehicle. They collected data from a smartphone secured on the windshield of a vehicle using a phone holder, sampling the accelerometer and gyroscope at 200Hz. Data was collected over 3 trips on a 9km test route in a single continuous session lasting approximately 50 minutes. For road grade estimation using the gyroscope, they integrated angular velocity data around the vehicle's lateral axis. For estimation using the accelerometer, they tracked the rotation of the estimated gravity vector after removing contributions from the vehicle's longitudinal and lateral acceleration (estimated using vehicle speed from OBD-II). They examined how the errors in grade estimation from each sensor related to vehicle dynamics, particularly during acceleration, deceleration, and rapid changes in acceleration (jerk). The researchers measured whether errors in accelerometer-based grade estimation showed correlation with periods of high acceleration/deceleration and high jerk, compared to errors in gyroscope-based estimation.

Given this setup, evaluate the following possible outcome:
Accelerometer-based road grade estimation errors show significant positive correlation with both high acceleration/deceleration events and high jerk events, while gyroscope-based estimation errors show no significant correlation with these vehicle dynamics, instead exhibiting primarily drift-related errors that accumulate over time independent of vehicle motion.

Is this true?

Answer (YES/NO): YES